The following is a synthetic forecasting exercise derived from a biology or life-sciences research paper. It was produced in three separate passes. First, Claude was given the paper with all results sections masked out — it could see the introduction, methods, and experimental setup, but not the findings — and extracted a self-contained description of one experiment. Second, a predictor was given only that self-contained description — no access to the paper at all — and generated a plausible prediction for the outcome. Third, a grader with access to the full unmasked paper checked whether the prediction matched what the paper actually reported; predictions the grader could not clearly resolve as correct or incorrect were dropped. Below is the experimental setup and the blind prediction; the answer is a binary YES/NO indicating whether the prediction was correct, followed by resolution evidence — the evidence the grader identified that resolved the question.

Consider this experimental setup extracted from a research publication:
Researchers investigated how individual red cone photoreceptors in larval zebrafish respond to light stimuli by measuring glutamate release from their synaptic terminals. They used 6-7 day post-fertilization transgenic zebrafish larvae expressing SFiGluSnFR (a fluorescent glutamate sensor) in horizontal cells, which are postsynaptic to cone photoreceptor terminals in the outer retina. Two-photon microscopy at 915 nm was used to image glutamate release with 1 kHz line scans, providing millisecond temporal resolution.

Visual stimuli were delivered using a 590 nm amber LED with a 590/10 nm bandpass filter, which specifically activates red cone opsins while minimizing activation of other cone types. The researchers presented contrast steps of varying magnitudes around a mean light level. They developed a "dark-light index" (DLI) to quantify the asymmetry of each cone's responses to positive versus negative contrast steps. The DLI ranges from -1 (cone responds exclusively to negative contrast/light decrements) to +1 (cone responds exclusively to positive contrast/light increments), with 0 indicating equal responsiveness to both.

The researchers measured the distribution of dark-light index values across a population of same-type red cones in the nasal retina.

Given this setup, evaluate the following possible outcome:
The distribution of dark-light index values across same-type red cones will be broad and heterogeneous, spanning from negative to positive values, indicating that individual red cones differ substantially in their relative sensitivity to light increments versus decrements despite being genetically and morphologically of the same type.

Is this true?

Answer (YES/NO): YES